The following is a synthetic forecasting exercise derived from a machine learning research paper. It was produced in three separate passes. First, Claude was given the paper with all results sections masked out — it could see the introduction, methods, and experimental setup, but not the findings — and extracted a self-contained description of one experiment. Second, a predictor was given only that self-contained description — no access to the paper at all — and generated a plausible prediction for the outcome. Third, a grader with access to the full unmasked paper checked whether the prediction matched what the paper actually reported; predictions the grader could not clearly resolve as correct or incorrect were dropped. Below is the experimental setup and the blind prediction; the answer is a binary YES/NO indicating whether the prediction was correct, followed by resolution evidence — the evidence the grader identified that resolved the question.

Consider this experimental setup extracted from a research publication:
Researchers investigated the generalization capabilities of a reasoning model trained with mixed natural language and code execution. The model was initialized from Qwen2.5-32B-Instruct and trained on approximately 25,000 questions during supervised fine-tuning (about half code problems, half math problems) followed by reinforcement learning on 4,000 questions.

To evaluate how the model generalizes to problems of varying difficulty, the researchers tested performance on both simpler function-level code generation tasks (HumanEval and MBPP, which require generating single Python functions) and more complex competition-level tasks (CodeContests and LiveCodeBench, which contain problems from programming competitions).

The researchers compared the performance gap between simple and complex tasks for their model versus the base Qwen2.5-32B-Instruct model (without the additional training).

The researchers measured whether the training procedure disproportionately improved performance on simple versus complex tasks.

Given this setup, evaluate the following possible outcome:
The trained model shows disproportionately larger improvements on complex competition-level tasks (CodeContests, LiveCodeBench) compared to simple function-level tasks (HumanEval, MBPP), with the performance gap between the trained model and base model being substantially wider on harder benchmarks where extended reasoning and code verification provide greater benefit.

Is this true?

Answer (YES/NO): YES